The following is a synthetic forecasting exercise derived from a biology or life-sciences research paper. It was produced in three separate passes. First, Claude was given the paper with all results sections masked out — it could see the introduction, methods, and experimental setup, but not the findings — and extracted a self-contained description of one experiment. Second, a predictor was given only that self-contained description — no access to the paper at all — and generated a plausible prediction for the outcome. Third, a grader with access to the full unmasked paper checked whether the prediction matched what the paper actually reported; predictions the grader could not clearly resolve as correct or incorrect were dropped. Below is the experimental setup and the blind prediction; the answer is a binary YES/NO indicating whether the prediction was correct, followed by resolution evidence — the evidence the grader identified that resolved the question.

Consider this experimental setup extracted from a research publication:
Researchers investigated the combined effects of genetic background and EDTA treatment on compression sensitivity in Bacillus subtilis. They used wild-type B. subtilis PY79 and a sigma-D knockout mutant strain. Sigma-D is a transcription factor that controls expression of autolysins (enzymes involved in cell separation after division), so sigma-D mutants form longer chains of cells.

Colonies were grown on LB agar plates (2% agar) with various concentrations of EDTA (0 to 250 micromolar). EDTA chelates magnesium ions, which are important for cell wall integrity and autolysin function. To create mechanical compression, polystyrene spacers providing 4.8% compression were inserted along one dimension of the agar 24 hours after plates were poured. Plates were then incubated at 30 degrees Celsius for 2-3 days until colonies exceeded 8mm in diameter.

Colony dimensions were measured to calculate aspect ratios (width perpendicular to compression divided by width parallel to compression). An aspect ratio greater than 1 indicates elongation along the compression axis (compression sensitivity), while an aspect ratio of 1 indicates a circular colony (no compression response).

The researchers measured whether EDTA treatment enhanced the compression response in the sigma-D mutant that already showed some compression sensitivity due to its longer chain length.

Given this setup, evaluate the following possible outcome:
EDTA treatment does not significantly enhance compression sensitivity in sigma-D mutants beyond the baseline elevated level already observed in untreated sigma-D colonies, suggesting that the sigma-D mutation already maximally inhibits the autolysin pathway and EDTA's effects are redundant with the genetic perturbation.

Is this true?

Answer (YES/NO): NO